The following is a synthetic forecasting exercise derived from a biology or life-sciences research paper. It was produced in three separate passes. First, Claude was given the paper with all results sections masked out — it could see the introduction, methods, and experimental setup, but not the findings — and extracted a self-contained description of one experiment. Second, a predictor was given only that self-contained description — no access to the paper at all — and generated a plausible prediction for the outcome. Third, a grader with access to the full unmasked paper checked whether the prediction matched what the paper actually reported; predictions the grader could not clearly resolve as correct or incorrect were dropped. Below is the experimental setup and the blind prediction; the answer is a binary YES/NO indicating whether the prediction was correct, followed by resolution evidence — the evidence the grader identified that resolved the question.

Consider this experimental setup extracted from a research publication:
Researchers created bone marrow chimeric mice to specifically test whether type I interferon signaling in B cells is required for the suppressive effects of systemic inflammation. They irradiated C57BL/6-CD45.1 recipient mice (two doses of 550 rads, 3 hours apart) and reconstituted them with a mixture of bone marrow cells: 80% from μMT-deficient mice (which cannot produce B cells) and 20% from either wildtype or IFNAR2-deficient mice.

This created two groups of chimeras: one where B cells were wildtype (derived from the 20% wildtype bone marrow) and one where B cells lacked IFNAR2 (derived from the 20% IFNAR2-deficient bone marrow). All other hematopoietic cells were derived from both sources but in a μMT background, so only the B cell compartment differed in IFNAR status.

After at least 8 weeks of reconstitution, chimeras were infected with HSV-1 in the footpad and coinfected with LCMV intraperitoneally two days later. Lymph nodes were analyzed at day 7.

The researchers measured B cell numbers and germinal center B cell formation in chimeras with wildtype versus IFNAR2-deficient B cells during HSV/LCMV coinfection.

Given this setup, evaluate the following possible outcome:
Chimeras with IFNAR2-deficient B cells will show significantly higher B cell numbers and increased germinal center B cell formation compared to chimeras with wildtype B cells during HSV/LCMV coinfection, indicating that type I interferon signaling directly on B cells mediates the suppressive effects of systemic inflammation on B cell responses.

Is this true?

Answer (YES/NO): NO